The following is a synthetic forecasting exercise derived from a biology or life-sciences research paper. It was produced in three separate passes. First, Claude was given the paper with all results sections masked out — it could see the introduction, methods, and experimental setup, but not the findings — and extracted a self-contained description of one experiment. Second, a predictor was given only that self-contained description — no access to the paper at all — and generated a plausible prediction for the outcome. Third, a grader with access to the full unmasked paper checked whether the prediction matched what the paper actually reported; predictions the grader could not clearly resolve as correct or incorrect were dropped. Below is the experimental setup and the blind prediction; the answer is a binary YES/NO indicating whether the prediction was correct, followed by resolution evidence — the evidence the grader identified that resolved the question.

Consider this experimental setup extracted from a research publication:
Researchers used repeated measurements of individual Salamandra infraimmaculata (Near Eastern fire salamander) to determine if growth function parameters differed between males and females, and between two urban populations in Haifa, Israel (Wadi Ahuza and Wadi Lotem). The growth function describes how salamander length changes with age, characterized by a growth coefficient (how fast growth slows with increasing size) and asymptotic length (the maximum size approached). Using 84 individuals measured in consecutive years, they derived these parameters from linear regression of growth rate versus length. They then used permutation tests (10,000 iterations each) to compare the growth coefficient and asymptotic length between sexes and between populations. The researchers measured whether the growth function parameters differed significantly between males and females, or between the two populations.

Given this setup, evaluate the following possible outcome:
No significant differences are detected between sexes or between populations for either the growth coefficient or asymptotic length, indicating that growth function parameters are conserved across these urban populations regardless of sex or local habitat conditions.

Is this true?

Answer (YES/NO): YES